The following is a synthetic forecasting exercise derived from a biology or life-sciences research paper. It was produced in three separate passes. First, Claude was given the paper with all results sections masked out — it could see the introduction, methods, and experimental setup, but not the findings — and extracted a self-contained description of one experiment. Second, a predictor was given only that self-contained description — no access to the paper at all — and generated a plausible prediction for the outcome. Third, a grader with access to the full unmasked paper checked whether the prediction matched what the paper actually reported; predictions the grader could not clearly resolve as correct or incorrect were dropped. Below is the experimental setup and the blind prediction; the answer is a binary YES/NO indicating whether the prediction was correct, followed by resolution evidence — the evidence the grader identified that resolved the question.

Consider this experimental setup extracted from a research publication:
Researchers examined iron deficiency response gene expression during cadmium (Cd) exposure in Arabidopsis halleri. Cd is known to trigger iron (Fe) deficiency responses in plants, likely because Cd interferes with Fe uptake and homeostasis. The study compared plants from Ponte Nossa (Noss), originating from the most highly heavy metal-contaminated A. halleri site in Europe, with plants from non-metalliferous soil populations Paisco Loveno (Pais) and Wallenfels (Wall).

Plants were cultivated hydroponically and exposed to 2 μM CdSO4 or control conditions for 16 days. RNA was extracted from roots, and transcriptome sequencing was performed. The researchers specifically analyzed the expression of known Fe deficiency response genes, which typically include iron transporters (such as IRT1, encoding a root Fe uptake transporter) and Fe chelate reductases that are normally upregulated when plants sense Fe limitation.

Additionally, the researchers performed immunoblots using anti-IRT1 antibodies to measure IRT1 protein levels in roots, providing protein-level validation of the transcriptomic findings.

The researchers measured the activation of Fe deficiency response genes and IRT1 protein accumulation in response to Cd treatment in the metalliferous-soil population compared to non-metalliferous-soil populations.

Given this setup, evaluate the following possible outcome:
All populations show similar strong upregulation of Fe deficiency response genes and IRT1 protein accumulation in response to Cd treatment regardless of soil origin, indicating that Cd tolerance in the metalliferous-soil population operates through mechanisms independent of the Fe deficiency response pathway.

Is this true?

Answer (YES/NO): NO